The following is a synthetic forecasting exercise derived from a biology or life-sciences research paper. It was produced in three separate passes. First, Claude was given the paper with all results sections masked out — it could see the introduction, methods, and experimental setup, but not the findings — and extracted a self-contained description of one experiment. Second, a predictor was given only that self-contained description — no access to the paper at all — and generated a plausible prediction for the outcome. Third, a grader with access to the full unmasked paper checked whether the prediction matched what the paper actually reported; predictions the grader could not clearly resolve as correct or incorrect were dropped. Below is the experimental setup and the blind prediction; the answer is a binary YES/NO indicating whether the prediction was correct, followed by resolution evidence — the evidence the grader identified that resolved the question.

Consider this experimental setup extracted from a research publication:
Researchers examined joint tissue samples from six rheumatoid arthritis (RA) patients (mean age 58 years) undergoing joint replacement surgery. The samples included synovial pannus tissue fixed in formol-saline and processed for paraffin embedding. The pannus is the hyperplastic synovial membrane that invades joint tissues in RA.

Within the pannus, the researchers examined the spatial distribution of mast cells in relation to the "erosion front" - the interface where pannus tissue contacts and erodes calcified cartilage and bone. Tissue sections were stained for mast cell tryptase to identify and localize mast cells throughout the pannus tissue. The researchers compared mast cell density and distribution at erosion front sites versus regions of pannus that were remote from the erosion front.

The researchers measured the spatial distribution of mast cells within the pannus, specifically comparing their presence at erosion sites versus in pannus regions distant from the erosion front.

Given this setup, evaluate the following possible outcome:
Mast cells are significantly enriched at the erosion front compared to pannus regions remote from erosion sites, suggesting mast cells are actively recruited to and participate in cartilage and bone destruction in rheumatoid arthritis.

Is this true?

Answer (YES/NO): YES